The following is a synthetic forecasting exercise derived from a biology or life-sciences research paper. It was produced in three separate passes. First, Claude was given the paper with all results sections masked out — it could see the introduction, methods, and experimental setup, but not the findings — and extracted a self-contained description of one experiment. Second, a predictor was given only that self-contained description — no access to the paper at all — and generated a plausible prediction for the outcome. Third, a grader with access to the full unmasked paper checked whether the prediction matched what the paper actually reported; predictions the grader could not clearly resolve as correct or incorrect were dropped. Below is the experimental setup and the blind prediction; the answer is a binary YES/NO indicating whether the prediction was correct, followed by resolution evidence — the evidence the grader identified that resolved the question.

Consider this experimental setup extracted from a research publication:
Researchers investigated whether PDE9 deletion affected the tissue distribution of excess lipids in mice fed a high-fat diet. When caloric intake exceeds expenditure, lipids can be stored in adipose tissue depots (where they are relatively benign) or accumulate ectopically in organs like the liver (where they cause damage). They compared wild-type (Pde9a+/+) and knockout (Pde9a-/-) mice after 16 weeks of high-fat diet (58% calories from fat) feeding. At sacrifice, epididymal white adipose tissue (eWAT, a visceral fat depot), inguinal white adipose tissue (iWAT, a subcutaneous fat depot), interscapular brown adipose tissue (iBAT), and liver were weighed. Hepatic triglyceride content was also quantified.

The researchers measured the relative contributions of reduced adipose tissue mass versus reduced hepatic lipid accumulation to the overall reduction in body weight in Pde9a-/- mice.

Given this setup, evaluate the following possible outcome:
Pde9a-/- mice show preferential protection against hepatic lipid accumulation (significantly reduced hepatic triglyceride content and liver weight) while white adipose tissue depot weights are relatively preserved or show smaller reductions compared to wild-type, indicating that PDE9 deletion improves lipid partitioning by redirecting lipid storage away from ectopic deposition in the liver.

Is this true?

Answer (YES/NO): YES